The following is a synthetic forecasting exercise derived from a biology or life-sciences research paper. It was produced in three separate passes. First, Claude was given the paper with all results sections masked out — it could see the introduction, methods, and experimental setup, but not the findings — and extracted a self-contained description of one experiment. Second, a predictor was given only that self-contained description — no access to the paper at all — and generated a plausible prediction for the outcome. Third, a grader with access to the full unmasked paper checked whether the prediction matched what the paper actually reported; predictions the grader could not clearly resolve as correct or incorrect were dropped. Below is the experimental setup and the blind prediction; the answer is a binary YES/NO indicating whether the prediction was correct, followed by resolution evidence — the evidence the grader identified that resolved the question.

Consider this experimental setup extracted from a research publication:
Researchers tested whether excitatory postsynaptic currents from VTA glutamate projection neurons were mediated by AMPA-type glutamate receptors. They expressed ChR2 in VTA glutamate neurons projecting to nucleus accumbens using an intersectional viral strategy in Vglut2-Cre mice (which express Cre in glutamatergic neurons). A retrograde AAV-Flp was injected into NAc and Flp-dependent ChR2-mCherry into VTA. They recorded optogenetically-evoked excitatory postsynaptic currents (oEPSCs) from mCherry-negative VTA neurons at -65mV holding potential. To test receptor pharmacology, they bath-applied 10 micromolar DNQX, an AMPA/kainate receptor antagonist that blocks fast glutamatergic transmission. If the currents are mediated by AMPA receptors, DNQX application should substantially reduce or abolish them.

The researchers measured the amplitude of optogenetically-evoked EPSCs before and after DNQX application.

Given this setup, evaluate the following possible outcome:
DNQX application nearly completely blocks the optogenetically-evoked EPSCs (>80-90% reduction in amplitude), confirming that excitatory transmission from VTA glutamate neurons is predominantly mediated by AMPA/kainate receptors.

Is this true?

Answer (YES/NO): YES